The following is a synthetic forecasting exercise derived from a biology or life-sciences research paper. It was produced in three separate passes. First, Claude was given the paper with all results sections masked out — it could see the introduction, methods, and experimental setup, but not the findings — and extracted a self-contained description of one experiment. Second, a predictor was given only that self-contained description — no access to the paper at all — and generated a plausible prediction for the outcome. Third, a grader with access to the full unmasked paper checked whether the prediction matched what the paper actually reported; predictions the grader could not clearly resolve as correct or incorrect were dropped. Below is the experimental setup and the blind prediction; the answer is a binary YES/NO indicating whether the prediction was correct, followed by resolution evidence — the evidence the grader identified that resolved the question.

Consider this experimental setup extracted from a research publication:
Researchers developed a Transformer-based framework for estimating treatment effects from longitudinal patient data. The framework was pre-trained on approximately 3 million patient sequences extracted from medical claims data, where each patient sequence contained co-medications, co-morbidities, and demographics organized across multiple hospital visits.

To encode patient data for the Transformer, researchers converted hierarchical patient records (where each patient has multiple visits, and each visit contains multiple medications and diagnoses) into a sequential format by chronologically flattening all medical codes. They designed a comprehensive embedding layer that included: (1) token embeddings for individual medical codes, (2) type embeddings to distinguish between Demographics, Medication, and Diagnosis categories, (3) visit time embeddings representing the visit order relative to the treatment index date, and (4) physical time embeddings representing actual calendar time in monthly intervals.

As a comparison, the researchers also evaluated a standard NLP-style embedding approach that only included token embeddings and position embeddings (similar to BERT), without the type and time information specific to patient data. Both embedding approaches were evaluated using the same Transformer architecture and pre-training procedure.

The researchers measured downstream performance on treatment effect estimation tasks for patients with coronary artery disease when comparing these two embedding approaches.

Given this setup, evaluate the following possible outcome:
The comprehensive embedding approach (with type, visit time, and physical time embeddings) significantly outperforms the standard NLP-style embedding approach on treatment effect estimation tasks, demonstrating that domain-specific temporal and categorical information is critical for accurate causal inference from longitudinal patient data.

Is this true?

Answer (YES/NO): YES